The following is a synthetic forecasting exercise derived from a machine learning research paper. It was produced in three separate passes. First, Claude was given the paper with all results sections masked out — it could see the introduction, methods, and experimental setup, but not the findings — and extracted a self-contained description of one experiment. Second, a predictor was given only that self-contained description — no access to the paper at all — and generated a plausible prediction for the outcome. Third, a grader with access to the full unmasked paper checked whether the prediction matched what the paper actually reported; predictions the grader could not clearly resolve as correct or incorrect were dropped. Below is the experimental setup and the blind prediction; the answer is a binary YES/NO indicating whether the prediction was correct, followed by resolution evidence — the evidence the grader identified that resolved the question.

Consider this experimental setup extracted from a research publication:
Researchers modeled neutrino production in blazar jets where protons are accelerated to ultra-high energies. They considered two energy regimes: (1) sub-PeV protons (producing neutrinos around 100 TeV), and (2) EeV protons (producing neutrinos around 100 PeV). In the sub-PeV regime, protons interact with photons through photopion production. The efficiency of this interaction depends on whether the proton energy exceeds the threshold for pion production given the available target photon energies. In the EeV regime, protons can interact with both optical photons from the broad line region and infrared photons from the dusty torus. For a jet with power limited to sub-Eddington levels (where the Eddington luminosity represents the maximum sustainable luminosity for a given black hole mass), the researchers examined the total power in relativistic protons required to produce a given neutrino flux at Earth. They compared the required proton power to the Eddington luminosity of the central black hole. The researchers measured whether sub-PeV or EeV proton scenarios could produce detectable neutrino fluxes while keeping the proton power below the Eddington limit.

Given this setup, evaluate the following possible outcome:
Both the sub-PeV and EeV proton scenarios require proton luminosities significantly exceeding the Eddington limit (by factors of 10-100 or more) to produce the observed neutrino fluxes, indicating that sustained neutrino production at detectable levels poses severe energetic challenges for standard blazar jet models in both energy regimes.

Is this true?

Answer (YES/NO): NO